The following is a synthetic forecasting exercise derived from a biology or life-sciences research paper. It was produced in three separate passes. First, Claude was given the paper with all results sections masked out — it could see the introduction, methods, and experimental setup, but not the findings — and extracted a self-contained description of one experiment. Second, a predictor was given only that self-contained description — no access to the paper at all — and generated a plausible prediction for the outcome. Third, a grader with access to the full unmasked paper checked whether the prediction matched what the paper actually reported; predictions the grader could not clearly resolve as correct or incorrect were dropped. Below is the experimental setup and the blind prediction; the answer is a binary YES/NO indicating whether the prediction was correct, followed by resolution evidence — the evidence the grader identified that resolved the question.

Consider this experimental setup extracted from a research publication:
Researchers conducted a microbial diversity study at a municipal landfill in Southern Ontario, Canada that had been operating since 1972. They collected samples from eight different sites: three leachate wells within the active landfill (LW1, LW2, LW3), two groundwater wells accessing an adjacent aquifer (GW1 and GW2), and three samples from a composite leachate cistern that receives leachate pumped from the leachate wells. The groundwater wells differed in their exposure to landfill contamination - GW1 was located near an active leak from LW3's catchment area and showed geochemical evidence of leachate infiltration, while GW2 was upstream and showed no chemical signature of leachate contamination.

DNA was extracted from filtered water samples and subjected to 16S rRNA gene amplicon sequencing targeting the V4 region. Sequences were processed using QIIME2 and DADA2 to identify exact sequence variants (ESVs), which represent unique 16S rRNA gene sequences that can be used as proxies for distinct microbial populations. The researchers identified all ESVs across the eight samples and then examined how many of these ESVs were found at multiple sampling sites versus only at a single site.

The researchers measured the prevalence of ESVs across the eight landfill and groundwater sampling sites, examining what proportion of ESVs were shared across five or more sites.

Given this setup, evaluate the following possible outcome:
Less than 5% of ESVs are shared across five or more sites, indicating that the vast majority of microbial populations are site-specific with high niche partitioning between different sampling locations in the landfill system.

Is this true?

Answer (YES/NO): YES